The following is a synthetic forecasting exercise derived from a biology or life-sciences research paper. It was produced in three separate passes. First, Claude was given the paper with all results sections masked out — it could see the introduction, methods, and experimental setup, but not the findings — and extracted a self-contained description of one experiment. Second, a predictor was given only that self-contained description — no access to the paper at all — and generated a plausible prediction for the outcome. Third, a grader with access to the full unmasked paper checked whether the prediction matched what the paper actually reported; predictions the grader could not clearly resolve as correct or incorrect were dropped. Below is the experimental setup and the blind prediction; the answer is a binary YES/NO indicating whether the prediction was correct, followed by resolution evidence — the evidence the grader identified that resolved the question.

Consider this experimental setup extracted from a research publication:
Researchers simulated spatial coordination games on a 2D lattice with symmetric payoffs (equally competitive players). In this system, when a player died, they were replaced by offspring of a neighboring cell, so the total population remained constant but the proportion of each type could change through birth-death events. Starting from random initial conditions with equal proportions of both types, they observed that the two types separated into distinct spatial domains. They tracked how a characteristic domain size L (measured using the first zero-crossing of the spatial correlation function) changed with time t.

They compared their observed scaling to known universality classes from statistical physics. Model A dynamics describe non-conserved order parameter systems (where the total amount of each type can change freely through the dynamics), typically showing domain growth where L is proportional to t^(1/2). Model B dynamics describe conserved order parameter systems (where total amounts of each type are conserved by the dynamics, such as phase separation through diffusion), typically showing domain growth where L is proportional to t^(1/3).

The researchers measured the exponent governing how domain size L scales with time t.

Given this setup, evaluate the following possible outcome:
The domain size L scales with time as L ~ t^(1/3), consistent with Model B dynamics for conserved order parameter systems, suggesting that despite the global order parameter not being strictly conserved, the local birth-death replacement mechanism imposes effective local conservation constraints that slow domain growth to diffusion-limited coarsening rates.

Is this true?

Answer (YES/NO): NO